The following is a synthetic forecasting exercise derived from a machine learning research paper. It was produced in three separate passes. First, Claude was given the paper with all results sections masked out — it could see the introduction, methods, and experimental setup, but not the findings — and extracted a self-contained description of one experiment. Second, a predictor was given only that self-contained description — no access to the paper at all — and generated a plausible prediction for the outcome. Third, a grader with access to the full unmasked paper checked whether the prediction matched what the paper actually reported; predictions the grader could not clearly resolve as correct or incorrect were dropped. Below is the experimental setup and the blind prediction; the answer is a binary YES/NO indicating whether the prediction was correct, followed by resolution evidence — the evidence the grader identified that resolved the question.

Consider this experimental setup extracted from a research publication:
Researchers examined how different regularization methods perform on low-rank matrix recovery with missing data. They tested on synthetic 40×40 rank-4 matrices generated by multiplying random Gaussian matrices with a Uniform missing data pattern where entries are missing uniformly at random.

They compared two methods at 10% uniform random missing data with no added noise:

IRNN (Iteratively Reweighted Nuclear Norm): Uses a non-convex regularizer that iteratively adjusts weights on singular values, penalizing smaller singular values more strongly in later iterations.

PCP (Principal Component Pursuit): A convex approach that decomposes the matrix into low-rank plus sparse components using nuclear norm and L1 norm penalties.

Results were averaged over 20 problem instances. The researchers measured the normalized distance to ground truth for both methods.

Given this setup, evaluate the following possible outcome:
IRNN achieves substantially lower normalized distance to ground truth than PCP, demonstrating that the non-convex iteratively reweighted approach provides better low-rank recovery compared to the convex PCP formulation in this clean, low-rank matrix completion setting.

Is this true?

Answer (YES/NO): YES